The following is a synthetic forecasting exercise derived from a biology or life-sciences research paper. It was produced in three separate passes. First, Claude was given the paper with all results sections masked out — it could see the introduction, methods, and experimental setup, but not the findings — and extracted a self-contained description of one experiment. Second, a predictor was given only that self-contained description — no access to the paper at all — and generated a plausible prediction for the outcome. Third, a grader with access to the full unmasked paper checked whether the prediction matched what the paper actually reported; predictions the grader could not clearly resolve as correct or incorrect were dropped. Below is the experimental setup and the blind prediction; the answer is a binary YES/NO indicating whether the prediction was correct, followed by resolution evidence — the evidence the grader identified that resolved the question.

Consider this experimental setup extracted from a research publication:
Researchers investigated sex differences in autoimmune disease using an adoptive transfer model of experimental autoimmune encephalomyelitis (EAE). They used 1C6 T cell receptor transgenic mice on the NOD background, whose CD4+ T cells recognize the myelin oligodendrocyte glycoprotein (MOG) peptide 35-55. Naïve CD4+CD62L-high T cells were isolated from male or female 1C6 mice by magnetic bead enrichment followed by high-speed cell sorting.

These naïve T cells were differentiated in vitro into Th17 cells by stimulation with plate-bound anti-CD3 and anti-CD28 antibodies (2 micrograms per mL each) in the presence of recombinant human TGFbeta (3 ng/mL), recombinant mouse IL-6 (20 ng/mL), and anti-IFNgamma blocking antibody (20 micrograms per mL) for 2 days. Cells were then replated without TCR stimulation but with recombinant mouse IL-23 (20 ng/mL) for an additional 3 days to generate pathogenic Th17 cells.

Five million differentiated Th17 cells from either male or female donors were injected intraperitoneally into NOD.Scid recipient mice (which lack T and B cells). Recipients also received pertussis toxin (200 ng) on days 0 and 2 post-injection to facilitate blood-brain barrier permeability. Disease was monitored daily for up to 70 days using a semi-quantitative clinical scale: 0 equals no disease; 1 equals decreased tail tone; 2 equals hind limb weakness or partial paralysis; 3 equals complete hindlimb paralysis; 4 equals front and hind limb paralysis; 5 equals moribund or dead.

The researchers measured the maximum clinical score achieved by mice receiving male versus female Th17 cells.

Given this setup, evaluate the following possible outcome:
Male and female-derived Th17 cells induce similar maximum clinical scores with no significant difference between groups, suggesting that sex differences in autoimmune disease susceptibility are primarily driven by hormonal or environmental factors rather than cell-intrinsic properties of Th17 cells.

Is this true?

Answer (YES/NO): NO